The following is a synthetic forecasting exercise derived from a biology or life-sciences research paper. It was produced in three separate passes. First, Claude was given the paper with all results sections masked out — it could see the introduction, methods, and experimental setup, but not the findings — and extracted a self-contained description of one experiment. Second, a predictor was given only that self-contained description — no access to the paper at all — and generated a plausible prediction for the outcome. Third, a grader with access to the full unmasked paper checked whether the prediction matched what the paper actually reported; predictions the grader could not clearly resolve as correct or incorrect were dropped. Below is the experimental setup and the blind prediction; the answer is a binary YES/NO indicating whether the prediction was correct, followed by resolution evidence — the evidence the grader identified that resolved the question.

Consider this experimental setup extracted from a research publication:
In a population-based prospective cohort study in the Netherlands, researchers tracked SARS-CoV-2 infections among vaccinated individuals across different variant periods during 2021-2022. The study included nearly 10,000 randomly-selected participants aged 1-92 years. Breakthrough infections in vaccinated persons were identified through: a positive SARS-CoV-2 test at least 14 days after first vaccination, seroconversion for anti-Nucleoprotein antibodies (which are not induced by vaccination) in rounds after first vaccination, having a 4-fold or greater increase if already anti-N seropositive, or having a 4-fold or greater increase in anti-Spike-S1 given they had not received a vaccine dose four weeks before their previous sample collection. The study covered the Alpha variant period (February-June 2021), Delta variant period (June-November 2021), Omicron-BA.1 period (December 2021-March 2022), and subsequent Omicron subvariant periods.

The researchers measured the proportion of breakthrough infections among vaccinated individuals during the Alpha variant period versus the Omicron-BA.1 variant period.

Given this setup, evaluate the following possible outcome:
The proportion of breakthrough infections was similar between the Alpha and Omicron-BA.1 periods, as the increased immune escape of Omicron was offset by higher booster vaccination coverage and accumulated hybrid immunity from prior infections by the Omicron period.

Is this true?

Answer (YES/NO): NO